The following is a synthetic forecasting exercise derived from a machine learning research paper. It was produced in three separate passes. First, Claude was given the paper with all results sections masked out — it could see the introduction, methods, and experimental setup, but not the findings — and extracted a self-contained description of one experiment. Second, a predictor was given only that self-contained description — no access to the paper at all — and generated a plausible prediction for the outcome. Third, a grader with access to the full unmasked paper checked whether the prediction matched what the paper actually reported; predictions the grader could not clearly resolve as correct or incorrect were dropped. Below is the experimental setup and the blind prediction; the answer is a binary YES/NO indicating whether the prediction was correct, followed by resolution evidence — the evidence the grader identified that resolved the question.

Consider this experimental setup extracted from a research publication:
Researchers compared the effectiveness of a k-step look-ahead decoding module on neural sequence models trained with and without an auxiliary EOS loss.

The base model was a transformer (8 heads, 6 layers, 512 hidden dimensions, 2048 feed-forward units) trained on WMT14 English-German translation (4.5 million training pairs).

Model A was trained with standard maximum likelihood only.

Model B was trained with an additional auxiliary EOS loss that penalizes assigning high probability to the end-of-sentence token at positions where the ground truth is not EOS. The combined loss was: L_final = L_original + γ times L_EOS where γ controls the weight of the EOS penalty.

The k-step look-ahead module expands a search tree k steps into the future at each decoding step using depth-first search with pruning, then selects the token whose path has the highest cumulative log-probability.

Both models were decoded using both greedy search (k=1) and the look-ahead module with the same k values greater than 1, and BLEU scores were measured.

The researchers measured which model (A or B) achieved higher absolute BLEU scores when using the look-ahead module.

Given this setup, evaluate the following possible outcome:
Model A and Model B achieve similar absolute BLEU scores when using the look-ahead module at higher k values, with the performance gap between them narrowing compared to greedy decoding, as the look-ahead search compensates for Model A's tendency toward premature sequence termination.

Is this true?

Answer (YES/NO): NO